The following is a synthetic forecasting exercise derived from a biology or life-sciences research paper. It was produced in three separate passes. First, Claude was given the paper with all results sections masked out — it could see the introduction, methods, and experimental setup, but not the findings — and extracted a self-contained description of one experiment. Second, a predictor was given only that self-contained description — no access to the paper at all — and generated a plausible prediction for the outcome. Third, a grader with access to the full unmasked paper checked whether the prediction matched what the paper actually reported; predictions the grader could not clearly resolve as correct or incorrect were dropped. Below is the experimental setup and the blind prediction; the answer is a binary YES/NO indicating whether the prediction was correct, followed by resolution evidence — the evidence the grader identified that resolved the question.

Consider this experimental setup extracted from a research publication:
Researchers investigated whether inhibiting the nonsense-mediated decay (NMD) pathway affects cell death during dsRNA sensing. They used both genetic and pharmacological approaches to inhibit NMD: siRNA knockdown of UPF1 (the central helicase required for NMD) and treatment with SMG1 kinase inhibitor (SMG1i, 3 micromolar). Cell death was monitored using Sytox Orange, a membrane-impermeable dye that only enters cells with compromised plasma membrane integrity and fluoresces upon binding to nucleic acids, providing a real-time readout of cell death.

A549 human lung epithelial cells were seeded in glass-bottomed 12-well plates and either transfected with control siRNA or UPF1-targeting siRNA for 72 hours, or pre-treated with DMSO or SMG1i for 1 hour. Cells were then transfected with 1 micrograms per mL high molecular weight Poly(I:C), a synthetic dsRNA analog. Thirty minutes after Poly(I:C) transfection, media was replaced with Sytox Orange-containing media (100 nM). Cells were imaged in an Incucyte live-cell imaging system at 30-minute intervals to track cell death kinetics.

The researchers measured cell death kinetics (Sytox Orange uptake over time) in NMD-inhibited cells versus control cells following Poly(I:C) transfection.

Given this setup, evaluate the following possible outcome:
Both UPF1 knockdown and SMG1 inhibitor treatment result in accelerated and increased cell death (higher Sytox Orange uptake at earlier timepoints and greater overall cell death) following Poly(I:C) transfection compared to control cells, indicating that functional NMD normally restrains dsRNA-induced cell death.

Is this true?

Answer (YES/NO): NO